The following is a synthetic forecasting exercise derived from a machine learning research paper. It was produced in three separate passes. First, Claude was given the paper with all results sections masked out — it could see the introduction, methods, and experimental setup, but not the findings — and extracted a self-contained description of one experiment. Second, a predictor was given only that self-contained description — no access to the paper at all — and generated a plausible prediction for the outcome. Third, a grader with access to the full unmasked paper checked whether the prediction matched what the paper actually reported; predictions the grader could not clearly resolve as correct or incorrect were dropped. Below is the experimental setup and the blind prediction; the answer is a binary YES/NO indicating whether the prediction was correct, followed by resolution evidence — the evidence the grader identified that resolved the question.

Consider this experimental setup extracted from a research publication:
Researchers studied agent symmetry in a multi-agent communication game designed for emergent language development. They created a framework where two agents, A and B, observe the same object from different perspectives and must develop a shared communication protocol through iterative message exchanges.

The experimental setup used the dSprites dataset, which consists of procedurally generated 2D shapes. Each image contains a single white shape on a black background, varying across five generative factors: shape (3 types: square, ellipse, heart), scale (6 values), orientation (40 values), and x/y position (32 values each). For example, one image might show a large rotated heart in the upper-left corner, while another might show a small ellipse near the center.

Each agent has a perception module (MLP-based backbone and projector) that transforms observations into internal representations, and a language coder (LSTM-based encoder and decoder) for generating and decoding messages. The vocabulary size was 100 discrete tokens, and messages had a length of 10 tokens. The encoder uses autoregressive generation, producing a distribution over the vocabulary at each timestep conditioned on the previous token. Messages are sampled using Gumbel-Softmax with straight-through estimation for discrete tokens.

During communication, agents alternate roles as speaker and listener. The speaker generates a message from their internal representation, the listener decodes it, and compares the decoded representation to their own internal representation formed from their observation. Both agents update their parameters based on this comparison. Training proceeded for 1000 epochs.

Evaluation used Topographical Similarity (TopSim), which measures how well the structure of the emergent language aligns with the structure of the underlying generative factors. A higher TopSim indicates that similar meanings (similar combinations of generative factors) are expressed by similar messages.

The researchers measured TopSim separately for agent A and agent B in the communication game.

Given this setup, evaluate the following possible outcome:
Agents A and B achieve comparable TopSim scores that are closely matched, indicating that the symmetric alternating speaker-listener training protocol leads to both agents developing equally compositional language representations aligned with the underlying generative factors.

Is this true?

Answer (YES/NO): NO